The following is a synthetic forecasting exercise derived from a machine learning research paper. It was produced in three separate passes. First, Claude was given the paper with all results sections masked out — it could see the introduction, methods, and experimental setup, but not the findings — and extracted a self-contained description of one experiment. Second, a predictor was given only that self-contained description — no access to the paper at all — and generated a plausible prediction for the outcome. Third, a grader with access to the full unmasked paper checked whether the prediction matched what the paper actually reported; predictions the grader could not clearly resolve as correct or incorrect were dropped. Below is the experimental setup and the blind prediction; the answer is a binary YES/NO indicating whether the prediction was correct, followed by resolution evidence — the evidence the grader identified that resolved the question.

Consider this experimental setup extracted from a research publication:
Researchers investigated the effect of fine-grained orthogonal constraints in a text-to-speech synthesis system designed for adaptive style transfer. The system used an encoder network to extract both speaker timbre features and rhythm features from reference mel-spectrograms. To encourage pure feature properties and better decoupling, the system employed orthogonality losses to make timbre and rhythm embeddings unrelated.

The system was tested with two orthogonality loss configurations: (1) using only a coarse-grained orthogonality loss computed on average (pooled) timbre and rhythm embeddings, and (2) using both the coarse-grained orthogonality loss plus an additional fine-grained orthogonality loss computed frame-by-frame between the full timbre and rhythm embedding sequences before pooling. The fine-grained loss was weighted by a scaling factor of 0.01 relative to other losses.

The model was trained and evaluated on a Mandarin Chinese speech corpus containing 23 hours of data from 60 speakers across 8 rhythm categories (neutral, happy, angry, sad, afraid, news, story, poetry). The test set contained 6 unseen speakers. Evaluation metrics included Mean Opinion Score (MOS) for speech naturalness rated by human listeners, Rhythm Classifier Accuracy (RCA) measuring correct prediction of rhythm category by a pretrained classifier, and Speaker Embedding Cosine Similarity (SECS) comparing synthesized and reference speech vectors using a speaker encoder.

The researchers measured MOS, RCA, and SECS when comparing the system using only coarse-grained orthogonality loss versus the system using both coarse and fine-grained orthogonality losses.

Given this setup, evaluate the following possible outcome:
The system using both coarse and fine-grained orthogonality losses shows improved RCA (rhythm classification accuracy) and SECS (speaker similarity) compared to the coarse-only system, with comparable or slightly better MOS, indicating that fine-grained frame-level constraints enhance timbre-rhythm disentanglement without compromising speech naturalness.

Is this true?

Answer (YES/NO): YES